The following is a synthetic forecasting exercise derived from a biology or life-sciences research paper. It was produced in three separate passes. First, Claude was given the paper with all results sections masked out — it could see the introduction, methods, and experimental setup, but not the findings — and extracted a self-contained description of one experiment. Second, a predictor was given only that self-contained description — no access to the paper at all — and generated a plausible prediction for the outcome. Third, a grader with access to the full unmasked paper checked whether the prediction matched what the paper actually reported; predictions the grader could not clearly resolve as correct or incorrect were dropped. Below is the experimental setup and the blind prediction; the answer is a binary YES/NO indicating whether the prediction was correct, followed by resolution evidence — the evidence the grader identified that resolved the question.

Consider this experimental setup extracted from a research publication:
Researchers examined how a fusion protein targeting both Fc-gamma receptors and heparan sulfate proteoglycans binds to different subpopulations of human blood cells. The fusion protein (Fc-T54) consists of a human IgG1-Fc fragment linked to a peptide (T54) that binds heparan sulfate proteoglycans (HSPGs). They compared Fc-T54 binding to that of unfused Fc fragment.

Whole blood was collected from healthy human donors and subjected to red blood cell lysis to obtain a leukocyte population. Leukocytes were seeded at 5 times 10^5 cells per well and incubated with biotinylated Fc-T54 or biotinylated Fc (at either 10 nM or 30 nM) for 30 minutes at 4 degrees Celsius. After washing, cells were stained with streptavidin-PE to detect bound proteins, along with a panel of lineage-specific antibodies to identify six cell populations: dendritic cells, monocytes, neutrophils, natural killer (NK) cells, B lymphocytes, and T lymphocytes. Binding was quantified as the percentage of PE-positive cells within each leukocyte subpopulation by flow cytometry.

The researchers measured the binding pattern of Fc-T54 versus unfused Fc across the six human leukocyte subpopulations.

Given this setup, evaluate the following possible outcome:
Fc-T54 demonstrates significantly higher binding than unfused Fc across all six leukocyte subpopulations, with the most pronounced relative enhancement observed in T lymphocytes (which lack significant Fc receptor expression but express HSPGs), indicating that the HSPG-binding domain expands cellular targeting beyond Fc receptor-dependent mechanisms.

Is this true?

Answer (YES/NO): NO